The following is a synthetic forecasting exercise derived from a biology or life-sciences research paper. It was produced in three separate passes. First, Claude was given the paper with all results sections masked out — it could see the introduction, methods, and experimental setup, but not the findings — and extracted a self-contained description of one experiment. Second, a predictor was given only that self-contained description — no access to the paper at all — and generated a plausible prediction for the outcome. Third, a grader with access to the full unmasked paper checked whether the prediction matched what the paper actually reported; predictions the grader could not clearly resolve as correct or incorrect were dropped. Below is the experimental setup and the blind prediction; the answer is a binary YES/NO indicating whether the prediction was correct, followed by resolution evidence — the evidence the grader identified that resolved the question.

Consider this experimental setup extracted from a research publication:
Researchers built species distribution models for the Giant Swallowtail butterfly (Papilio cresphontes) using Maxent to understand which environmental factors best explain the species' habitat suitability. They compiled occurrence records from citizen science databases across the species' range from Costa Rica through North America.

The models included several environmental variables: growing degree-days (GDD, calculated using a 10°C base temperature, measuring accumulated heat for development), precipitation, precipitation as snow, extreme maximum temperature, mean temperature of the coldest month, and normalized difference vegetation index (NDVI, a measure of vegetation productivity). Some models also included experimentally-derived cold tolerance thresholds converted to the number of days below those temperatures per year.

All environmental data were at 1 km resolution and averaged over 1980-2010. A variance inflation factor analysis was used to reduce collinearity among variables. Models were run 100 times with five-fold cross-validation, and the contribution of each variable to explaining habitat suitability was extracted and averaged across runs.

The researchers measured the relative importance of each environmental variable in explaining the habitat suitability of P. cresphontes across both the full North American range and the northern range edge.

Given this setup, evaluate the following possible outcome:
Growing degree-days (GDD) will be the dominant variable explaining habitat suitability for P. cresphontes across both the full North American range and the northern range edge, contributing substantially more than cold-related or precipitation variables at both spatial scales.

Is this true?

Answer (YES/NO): YES